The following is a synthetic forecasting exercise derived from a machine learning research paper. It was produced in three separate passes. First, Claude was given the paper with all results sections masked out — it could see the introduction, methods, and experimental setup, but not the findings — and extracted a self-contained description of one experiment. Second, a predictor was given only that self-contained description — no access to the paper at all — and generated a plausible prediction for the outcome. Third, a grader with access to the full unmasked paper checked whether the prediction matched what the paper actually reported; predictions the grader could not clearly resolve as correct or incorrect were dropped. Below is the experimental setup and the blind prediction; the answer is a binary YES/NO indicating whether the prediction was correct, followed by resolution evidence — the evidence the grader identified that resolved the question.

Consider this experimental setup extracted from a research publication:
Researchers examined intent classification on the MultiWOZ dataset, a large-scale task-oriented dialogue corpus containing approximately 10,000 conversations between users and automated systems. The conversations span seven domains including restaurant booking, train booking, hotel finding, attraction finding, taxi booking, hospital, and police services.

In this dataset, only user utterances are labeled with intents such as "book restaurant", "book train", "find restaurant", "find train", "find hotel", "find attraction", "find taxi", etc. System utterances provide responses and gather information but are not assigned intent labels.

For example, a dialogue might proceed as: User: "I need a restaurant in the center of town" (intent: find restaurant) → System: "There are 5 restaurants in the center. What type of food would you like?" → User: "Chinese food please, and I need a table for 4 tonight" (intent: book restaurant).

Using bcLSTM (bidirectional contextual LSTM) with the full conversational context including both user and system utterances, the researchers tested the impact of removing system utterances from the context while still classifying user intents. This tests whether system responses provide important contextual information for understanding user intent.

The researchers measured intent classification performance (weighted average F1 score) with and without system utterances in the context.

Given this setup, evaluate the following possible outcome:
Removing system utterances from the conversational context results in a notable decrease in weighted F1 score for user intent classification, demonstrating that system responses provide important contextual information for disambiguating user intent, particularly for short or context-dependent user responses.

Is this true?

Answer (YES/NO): YES